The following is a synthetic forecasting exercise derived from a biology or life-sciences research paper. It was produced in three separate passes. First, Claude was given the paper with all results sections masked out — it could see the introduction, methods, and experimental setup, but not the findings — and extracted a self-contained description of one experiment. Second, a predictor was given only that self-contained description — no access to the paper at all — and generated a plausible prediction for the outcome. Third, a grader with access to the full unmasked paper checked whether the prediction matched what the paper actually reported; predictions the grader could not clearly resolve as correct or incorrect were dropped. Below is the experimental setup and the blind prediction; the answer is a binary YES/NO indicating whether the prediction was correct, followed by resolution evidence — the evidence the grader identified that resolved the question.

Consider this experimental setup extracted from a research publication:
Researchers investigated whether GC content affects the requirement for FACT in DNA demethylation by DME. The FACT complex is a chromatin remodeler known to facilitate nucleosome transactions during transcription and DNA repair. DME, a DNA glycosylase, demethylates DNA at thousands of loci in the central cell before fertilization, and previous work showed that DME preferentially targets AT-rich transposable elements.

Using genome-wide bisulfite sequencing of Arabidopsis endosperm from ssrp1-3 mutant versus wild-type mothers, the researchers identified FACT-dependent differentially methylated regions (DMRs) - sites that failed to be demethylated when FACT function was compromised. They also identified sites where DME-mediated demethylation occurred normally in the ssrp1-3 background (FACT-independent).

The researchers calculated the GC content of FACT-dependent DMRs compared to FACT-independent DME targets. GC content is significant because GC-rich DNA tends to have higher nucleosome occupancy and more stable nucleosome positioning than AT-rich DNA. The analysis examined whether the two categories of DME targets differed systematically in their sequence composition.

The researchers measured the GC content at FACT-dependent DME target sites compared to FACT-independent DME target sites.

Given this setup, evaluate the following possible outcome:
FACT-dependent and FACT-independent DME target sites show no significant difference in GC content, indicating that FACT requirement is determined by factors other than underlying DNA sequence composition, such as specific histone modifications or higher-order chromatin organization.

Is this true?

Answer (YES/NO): NO